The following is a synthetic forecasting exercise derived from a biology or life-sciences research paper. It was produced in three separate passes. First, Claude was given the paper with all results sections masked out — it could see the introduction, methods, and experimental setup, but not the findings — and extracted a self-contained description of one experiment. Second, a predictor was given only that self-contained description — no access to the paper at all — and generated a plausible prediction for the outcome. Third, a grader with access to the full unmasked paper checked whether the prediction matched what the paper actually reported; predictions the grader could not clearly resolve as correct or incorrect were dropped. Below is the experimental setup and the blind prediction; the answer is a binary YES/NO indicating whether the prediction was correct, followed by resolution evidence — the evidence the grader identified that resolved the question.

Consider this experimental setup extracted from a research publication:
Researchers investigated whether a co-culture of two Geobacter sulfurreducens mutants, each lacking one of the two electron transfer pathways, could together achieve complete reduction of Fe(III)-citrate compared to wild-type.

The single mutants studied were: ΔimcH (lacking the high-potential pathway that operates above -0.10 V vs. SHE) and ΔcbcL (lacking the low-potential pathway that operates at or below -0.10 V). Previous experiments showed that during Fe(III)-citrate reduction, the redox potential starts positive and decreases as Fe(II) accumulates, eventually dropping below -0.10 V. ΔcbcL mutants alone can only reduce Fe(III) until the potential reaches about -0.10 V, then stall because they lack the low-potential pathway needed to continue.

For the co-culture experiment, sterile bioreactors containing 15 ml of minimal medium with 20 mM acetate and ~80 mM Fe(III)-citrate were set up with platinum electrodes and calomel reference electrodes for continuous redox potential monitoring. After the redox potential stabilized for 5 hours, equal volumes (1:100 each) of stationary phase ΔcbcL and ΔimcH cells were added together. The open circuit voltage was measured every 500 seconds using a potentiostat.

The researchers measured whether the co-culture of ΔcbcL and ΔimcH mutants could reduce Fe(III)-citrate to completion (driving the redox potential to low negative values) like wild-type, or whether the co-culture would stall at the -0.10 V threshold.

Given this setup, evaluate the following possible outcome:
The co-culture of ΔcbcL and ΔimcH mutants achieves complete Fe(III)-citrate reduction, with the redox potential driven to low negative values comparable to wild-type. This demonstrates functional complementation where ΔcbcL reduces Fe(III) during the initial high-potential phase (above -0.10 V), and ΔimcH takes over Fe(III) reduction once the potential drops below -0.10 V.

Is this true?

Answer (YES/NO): YES